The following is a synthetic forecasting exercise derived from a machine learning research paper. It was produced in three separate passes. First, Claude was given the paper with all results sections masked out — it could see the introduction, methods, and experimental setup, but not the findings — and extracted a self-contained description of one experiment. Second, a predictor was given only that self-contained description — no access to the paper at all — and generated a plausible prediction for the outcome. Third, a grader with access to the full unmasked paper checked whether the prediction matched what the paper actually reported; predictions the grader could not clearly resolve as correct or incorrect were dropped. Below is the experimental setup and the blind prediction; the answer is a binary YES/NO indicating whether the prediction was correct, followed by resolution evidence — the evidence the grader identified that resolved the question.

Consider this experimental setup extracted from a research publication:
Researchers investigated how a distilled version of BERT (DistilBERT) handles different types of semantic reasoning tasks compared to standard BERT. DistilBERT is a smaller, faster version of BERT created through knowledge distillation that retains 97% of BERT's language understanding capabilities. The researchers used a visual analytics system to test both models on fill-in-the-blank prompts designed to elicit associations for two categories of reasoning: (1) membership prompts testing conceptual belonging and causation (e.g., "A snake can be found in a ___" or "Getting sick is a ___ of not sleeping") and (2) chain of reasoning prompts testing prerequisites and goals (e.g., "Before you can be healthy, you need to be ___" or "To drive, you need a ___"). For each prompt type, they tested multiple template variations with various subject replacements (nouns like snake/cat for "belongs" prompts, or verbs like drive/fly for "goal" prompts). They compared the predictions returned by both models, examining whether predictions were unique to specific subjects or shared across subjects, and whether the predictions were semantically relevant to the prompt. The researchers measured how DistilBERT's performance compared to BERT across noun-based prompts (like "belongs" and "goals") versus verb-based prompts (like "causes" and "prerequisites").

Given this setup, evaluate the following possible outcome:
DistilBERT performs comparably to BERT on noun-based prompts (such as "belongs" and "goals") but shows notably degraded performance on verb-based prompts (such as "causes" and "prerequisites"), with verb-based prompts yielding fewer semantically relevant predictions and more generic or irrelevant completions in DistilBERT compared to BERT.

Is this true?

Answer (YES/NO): YES